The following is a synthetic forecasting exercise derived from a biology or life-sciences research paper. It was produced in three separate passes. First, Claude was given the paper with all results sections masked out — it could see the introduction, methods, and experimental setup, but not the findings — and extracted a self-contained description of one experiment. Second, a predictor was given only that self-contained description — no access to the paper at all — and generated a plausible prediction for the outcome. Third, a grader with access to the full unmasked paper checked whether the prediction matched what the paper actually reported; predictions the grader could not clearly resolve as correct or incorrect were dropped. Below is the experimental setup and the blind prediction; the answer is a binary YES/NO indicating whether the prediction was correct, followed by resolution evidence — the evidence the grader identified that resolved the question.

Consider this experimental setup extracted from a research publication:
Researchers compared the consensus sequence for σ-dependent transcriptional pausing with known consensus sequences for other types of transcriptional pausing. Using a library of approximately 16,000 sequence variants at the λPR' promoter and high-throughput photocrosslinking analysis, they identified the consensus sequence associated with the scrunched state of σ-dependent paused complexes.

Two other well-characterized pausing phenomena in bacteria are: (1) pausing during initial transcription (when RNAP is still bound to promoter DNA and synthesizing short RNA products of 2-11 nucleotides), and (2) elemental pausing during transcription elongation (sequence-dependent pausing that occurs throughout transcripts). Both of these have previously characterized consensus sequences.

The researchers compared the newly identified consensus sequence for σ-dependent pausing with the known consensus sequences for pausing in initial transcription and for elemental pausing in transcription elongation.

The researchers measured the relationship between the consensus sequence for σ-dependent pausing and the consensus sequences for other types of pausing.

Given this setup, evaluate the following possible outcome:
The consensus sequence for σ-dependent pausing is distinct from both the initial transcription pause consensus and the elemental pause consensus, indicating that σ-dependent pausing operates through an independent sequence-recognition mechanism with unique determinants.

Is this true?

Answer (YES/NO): NO